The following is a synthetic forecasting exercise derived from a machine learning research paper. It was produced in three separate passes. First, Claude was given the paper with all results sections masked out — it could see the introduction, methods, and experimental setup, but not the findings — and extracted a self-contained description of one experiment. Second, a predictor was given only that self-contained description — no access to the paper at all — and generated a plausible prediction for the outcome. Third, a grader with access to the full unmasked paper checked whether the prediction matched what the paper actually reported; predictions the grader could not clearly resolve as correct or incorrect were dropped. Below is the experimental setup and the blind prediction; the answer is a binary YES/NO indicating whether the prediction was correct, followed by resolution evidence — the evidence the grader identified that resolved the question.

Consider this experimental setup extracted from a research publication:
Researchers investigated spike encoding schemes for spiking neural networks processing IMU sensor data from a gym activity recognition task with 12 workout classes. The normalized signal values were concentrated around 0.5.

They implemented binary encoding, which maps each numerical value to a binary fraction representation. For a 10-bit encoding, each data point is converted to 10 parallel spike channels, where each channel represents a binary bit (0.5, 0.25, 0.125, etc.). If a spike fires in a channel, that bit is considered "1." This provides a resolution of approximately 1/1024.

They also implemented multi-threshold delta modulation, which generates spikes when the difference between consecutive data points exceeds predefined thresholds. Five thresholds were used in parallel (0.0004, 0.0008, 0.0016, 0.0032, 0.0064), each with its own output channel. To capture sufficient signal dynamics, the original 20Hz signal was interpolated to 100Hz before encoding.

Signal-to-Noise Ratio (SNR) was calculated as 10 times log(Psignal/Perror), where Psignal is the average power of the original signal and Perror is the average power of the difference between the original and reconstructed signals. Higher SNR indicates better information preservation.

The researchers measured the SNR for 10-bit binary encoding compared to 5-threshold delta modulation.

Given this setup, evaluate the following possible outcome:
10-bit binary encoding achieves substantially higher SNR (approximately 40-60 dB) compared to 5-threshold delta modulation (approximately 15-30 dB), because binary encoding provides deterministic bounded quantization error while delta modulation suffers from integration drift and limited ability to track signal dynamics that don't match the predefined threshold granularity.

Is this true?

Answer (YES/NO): NO